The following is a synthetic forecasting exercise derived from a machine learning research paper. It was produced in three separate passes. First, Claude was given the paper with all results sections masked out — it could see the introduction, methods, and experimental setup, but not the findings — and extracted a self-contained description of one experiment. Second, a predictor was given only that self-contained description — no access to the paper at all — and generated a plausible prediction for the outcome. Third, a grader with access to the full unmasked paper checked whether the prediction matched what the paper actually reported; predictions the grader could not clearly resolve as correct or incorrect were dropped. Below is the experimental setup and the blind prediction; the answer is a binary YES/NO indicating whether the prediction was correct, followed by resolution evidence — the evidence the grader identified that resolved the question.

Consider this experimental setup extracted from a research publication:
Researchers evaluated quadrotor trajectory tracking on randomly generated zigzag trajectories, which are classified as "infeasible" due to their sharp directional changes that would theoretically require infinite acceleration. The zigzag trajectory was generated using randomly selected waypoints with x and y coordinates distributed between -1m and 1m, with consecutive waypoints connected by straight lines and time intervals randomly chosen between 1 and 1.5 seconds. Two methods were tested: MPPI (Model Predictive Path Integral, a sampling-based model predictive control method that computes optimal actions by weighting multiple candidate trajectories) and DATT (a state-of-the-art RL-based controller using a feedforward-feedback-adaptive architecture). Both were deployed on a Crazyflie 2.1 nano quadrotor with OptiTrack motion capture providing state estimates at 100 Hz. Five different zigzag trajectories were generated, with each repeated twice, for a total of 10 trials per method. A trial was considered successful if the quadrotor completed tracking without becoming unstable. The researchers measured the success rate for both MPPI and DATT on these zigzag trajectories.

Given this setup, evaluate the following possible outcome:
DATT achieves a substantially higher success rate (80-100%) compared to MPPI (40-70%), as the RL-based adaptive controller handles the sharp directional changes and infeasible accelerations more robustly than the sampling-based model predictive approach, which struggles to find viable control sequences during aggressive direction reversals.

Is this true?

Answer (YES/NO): NO